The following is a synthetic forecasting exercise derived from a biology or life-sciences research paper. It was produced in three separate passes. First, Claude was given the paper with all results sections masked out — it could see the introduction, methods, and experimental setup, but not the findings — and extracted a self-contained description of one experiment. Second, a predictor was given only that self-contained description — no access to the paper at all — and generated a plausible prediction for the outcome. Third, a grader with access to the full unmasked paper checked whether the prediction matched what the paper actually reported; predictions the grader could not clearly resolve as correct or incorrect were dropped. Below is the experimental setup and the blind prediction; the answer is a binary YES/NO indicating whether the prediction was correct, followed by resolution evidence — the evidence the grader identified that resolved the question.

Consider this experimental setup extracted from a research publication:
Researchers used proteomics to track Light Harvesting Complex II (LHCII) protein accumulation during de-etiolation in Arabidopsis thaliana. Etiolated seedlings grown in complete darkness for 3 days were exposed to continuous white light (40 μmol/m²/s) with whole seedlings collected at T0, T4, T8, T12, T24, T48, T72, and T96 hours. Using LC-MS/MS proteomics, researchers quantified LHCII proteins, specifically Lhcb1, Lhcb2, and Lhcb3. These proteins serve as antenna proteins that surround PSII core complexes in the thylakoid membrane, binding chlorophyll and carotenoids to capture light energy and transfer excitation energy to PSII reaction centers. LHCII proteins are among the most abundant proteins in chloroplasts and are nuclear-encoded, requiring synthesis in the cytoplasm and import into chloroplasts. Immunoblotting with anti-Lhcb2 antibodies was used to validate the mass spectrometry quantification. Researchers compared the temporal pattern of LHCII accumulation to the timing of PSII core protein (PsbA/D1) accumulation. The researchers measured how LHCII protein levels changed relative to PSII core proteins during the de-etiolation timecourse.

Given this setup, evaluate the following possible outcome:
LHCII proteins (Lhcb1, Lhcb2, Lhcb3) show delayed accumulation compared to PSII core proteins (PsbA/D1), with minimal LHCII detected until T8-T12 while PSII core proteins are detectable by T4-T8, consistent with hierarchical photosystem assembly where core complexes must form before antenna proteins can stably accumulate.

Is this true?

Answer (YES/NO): NO